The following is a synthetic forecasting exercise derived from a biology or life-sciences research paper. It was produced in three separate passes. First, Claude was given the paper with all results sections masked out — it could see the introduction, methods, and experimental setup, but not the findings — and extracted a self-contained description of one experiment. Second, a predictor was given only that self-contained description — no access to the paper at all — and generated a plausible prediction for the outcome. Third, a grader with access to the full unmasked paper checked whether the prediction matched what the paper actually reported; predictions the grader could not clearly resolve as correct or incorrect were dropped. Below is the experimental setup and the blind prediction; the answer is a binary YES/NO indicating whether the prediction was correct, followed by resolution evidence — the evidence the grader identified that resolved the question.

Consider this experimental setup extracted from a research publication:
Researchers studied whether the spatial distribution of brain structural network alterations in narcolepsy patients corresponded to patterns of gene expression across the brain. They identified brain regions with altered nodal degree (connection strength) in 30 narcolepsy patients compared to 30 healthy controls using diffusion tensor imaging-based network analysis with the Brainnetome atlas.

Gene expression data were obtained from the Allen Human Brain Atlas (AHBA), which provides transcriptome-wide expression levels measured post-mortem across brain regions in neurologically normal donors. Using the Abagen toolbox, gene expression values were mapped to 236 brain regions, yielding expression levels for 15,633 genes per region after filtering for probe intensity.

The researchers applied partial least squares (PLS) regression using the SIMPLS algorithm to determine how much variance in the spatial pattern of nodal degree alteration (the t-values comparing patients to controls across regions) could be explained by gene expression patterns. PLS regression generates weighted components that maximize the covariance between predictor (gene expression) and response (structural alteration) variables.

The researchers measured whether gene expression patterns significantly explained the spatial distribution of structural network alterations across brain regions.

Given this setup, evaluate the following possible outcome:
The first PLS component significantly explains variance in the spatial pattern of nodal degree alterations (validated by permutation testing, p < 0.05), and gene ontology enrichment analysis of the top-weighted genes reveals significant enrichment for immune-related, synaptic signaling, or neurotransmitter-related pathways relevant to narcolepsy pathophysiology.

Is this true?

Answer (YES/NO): YES